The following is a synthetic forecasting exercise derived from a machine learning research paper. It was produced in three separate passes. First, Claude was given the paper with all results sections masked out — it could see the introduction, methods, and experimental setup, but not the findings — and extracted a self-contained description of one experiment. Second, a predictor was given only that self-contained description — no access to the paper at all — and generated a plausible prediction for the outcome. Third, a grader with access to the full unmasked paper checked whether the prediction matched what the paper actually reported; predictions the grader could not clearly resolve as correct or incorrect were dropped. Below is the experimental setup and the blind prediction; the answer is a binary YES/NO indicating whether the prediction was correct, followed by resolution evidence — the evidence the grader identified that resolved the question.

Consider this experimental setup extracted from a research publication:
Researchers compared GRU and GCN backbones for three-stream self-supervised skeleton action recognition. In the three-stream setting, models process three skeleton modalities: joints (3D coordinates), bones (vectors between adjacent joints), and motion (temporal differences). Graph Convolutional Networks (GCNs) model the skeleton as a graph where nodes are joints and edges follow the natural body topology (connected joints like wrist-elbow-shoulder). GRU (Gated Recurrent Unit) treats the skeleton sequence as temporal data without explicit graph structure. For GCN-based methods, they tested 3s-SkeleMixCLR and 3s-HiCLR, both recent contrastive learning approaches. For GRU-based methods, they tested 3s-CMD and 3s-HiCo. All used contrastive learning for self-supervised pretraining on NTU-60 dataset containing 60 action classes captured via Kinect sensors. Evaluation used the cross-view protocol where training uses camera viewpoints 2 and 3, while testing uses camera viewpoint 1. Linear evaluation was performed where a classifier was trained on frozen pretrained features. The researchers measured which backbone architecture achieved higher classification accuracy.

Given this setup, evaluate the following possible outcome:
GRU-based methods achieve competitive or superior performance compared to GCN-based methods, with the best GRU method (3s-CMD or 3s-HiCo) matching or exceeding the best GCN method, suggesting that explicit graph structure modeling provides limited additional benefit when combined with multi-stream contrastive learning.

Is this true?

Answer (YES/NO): YES